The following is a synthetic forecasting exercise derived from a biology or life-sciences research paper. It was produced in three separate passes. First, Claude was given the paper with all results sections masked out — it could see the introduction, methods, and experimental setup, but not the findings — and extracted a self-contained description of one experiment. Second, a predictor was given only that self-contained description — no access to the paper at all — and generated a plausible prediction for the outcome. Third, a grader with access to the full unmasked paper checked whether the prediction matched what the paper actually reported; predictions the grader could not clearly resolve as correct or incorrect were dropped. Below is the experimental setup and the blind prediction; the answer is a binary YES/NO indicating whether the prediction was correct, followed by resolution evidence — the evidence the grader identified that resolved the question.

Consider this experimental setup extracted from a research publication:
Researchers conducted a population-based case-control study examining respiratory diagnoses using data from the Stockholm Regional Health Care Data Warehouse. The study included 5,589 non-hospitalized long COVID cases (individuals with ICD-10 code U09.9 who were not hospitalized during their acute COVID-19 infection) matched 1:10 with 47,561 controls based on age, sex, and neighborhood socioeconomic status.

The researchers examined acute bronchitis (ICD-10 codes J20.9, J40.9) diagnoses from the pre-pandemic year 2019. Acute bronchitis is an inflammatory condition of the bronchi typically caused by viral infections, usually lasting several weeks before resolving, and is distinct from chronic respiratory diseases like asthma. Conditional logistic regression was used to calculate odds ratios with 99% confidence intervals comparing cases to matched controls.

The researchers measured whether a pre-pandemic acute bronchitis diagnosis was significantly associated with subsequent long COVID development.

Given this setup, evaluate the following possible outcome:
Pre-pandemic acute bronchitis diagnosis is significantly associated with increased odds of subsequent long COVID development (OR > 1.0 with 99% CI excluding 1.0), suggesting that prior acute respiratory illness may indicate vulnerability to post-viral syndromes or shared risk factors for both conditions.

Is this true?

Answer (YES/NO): YES